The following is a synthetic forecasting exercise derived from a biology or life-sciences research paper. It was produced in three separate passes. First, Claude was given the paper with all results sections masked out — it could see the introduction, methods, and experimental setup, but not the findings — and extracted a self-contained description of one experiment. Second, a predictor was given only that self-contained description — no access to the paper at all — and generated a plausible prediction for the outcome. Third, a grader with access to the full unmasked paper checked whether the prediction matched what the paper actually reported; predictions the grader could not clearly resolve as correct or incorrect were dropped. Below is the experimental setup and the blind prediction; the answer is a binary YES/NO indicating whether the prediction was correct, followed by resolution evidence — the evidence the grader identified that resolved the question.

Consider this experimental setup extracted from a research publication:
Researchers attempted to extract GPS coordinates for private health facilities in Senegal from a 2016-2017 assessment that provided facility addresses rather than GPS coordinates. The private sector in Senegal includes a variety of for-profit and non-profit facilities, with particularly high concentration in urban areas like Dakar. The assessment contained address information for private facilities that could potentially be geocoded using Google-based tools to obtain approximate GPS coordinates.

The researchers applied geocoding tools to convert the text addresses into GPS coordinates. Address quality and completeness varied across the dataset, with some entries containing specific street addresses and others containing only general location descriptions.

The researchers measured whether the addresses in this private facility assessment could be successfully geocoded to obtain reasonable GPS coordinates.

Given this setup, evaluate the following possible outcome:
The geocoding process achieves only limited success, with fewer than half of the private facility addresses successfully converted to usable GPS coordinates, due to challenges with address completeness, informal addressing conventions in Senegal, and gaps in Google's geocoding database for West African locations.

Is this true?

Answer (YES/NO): YES